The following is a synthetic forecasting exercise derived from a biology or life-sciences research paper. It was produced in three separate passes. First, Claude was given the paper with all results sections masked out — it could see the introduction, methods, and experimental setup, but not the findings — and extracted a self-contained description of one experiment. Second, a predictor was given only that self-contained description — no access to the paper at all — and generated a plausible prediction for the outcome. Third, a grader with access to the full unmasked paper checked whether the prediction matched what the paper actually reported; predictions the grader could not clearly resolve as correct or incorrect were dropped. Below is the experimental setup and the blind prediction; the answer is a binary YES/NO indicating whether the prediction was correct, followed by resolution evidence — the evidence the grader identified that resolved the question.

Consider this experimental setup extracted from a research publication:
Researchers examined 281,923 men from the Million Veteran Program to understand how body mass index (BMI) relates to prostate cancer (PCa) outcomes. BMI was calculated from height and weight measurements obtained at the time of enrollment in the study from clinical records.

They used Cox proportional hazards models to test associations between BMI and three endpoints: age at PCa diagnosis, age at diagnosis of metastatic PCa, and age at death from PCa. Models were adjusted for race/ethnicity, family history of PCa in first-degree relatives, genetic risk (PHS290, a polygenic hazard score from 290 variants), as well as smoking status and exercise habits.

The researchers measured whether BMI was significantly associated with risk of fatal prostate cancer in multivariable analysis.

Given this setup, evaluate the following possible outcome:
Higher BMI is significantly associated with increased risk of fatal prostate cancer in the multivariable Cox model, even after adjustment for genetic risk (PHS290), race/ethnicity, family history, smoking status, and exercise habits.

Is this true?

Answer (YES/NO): NO